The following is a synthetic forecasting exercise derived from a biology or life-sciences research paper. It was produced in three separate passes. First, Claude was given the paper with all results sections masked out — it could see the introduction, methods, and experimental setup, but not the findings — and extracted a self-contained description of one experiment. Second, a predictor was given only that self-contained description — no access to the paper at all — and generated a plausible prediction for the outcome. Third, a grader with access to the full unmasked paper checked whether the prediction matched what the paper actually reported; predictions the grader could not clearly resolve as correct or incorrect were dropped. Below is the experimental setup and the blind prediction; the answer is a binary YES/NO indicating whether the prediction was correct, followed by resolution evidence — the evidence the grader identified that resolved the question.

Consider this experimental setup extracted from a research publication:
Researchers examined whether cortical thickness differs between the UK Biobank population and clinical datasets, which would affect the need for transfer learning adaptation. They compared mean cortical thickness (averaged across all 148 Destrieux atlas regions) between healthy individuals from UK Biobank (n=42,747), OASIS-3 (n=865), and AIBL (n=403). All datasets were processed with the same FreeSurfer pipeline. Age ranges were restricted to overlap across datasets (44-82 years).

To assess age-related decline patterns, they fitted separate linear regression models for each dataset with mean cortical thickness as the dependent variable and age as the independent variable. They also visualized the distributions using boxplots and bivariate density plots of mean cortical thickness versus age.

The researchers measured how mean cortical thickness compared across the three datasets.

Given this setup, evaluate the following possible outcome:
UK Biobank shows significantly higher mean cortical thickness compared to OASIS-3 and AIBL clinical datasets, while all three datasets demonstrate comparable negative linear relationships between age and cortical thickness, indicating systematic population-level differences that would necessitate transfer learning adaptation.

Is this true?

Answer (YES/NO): YES